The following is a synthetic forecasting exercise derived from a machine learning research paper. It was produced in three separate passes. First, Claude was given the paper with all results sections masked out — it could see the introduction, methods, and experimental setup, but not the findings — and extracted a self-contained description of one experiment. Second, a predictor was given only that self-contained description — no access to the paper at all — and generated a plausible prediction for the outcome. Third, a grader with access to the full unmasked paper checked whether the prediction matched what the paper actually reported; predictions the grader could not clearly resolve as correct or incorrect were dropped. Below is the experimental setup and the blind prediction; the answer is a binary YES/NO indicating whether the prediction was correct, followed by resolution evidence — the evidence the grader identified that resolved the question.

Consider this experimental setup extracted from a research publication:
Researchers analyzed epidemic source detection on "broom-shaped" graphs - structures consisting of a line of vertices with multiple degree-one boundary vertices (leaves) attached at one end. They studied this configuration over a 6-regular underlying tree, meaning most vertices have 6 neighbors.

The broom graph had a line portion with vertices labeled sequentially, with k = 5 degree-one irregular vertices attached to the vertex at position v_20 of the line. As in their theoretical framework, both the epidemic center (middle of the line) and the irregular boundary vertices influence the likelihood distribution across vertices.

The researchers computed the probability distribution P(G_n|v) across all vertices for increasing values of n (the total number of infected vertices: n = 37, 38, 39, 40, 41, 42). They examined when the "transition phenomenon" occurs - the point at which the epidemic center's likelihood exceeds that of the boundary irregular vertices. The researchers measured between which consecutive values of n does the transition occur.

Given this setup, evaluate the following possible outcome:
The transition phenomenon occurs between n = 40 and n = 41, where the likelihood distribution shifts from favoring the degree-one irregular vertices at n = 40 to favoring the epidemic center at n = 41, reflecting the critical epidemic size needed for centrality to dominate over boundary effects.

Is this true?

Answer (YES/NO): NO